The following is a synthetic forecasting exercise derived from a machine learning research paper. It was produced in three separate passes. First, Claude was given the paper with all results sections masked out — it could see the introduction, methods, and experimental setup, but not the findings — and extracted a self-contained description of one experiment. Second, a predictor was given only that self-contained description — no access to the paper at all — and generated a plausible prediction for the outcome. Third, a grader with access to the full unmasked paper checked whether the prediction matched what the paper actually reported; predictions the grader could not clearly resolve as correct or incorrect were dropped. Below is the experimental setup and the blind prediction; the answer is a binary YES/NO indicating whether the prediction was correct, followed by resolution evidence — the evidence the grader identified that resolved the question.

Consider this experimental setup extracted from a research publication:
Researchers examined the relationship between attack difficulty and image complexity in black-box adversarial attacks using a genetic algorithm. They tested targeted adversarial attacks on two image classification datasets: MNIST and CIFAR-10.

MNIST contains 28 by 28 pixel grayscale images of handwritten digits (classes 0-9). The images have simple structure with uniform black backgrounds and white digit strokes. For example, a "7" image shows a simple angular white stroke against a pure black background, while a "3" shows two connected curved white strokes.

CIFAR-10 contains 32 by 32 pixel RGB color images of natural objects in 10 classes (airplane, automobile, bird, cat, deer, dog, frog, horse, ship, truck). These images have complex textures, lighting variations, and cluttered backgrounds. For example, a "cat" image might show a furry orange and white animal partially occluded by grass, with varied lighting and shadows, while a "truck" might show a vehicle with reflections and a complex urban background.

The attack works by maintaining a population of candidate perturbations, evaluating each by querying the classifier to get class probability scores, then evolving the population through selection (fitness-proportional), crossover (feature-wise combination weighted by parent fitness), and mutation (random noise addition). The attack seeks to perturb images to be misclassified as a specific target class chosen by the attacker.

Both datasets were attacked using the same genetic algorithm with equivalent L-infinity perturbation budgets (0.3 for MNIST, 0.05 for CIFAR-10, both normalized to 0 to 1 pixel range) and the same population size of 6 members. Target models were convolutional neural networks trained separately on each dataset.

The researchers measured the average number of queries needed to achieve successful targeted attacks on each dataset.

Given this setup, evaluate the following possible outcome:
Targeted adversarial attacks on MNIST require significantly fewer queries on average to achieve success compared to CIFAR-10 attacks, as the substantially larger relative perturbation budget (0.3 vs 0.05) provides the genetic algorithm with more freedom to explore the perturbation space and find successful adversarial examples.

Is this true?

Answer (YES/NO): NO